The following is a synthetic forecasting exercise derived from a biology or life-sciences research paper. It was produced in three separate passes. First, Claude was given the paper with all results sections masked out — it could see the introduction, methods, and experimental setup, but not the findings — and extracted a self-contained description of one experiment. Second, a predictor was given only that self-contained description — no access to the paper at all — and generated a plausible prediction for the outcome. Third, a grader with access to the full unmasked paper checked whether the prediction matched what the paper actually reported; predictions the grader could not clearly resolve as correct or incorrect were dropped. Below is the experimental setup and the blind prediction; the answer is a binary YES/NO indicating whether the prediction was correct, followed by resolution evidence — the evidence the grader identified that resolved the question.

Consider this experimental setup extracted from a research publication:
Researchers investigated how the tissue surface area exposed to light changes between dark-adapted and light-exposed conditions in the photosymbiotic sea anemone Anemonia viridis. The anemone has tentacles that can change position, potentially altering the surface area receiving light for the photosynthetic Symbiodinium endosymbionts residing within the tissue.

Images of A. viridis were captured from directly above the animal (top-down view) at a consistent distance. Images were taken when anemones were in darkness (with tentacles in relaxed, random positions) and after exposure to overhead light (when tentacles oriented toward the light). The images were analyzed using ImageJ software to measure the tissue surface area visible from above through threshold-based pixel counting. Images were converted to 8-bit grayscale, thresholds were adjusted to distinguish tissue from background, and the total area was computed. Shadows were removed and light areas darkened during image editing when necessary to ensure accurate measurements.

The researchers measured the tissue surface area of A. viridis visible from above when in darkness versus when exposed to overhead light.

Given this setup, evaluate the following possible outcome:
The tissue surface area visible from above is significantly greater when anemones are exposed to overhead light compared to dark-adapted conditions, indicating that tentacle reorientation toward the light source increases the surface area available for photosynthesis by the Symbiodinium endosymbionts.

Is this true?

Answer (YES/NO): NO